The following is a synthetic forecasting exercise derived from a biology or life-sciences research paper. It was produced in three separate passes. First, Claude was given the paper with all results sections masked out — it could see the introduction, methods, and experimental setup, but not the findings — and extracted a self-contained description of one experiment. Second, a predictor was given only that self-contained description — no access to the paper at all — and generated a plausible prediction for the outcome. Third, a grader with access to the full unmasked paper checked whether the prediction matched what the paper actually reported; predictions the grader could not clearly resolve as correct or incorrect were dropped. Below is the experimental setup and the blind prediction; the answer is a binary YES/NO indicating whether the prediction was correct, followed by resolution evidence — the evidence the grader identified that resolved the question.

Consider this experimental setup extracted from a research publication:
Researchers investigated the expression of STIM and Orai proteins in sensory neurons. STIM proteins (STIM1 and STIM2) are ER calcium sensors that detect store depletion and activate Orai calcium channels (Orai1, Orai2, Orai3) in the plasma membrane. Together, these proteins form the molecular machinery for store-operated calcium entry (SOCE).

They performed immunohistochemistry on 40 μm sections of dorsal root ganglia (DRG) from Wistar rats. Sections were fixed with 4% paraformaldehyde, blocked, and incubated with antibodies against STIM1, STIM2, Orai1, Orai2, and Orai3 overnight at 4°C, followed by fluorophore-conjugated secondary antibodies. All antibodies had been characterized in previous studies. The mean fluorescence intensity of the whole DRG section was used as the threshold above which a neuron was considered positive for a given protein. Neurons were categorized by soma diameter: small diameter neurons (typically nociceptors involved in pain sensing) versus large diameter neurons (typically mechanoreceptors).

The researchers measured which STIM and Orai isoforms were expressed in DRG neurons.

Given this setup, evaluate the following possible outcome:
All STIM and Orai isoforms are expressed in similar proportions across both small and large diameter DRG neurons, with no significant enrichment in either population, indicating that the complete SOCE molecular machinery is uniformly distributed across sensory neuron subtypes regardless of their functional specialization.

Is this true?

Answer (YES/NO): NO